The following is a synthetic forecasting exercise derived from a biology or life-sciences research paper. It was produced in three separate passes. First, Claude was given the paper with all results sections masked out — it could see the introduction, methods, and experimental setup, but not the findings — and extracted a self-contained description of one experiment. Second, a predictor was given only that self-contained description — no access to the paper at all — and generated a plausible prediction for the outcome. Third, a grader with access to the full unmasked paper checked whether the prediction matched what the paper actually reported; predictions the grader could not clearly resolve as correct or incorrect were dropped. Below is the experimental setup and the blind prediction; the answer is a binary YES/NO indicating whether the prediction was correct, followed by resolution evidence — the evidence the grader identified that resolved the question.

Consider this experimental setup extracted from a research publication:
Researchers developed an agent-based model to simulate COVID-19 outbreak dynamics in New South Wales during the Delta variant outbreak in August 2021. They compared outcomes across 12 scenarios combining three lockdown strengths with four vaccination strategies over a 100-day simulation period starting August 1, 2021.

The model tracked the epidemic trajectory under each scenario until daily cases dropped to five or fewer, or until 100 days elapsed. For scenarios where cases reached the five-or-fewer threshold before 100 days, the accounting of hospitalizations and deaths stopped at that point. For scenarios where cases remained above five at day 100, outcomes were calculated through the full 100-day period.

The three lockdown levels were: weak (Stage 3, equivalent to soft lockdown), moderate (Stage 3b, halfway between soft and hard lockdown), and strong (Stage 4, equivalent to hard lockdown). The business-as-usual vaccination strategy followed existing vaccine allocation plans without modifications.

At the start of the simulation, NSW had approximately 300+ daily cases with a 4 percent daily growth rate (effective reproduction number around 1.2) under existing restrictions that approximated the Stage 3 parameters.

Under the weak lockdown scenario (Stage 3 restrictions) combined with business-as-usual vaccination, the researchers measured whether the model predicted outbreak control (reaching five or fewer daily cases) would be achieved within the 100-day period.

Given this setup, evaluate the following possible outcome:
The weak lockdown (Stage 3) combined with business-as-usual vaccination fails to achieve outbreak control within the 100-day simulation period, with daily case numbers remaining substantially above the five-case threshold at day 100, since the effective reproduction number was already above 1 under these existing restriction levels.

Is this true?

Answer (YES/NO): YES